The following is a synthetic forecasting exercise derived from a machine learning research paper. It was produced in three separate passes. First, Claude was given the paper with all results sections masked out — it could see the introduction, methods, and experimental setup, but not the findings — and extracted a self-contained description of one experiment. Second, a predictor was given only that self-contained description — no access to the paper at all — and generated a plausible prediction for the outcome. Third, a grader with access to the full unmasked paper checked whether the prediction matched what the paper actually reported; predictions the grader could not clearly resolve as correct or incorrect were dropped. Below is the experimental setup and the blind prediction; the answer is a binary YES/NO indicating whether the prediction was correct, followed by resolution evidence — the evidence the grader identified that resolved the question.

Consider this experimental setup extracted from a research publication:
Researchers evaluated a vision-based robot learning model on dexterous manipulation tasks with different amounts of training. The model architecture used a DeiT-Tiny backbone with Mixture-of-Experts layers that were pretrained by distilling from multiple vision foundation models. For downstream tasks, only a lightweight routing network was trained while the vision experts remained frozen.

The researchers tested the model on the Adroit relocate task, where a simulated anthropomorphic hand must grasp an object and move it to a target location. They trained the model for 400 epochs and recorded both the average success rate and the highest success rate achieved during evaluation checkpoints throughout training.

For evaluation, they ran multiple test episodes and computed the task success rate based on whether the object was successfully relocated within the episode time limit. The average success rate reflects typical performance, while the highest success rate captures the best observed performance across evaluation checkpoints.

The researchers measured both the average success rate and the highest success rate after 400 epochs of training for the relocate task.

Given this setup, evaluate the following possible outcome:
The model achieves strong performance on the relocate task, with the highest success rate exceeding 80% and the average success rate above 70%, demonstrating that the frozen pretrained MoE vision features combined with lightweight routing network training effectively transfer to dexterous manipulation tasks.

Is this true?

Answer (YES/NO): NO